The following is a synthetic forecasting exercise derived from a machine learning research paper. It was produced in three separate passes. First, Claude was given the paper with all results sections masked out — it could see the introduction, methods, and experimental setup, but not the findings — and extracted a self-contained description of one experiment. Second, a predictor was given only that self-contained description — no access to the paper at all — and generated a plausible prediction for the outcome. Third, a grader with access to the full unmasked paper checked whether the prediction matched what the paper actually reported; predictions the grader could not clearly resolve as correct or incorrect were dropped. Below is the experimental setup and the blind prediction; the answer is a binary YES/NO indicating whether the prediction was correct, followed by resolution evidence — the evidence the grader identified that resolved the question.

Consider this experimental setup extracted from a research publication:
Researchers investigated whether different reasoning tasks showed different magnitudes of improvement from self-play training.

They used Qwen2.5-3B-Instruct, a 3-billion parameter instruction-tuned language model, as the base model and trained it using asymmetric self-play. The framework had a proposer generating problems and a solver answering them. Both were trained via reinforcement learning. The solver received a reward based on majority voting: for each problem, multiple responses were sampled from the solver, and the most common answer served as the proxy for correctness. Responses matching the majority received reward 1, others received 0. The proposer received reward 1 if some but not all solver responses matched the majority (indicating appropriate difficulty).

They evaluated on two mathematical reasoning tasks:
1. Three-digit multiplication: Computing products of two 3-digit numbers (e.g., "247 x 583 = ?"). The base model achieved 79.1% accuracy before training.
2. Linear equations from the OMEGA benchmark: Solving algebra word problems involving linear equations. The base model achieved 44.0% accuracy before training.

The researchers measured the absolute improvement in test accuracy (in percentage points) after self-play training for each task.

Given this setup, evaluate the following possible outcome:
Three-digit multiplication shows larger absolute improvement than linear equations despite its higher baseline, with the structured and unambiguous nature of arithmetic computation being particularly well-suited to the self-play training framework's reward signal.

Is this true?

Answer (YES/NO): NO